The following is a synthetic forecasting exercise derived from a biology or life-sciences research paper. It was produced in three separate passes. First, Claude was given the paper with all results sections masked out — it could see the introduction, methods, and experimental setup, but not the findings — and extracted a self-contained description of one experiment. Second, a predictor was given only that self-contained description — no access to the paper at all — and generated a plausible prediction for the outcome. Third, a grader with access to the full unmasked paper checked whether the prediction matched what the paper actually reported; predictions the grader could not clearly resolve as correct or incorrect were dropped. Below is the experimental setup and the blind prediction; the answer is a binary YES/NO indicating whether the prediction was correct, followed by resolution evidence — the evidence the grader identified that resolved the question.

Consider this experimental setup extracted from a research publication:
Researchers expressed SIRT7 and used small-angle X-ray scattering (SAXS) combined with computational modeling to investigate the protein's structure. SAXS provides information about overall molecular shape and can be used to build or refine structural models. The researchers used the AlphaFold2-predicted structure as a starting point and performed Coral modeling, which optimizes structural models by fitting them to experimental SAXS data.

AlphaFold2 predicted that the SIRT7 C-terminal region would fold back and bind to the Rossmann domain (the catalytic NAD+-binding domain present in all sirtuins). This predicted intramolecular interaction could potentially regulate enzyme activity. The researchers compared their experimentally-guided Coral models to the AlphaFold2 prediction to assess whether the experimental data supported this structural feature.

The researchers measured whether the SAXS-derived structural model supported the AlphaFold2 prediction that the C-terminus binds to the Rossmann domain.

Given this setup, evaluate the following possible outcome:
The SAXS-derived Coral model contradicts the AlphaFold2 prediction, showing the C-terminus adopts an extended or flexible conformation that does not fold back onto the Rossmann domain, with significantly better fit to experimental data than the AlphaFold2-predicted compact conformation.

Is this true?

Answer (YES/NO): YES